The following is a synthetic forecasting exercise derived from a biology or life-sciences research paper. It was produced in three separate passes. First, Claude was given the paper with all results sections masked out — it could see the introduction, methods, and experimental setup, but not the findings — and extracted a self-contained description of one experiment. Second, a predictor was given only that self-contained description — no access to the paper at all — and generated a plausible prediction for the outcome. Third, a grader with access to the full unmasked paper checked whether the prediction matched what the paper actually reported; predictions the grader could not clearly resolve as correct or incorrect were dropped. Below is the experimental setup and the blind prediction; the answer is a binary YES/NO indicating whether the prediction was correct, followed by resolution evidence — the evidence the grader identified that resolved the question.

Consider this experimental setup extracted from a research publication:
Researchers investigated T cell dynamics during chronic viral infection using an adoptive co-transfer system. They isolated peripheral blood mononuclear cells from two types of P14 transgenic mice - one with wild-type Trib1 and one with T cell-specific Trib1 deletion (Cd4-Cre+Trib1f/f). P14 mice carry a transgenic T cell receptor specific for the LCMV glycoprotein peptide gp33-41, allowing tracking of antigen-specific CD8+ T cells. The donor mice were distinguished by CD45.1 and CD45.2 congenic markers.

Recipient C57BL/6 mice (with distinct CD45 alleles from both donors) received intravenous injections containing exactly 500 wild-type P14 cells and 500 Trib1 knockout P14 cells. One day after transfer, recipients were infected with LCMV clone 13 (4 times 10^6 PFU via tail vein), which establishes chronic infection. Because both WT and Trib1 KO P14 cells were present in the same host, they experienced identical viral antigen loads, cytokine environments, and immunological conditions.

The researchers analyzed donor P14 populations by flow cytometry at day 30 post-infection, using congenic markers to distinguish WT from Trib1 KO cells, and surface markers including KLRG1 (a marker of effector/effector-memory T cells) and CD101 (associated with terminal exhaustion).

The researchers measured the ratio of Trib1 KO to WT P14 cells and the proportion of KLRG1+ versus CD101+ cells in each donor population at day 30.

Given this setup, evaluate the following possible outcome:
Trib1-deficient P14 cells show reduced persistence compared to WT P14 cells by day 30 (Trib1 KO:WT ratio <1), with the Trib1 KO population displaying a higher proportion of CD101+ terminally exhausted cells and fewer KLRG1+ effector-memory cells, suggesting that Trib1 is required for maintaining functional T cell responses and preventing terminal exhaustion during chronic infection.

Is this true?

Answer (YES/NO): NO